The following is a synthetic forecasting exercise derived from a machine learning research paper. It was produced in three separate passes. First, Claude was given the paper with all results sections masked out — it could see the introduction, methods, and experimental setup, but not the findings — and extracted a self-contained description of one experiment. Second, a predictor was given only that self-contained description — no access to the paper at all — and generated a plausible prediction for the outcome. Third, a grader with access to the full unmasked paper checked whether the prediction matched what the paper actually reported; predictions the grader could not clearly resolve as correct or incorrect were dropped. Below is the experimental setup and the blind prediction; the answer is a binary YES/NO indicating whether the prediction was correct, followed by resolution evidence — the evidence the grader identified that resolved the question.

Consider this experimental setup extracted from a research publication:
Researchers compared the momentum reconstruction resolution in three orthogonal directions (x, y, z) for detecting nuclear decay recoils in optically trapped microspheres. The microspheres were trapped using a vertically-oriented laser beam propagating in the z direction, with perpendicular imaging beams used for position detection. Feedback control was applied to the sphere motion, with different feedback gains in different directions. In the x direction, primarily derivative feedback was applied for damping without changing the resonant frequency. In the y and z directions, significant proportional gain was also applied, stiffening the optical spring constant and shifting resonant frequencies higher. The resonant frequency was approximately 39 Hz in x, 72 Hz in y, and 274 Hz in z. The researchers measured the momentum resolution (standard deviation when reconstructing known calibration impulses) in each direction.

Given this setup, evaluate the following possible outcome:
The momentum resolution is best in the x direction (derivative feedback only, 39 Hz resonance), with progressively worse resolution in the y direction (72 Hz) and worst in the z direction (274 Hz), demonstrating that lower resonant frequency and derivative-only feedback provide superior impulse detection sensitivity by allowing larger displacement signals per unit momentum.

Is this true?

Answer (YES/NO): NO